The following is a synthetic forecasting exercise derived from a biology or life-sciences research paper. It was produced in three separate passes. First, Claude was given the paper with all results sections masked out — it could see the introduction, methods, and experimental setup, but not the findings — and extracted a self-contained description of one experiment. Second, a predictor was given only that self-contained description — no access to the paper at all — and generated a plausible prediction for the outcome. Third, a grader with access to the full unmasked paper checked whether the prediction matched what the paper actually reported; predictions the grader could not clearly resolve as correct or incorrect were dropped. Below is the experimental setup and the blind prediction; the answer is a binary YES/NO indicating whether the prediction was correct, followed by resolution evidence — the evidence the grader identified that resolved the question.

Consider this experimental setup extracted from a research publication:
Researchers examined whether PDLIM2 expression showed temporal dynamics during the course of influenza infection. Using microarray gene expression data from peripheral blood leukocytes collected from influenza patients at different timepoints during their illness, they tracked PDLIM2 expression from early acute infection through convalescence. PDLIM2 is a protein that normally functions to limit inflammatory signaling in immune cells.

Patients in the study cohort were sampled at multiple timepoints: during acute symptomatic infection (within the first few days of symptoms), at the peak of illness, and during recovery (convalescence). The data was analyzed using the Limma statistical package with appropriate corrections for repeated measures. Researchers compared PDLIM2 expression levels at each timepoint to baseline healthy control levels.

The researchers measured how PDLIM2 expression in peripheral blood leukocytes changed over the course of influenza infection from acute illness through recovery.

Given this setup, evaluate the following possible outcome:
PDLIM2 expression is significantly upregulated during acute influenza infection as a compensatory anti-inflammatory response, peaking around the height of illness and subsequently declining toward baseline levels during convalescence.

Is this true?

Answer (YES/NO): NO